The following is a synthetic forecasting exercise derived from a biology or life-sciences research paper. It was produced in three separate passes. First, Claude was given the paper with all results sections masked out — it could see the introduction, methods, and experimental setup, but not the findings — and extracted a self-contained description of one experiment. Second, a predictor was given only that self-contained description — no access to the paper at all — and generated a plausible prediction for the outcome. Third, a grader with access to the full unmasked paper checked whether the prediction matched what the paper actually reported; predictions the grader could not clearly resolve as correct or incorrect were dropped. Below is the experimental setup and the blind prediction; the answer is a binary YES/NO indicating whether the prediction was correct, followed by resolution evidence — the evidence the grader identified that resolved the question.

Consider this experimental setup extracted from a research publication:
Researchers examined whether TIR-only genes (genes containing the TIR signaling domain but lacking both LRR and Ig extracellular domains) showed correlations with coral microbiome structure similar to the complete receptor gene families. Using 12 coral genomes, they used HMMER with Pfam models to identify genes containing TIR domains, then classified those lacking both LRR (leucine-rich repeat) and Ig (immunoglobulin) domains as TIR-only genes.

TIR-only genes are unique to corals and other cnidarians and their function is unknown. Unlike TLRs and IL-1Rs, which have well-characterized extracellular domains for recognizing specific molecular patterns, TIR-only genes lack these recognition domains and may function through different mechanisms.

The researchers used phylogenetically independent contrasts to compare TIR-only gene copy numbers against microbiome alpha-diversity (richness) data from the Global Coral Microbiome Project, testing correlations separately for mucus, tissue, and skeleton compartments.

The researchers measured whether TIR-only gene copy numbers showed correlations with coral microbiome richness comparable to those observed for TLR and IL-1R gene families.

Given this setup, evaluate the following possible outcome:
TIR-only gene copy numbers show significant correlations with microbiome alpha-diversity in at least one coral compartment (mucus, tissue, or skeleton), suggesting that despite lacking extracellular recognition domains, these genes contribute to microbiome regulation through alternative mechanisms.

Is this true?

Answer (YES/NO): YES